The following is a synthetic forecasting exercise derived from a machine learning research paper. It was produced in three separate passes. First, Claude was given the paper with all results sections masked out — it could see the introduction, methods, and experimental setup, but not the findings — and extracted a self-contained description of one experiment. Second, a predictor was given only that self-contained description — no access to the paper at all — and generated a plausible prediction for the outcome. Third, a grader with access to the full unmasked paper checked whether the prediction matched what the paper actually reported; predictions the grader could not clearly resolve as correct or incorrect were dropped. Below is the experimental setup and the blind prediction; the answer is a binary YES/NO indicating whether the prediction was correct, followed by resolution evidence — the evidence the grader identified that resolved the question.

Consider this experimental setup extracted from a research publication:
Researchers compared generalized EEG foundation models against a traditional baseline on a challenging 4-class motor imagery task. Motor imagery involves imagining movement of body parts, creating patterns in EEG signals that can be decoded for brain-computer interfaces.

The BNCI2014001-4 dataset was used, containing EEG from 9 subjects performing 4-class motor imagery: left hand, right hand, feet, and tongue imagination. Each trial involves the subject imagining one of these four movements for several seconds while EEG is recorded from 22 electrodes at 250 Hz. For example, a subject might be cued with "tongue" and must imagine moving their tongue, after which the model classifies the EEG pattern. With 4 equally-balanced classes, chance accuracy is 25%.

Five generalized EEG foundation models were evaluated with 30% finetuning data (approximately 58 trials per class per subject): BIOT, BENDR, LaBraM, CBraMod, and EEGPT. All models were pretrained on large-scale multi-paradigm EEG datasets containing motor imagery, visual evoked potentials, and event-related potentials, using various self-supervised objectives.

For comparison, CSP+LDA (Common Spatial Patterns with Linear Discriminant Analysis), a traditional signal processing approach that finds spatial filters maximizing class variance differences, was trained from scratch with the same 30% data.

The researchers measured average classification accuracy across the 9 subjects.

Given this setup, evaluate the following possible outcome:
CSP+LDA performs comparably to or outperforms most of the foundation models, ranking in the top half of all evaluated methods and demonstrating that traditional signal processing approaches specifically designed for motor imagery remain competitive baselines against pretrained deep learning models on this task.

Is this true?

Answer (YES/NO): YES